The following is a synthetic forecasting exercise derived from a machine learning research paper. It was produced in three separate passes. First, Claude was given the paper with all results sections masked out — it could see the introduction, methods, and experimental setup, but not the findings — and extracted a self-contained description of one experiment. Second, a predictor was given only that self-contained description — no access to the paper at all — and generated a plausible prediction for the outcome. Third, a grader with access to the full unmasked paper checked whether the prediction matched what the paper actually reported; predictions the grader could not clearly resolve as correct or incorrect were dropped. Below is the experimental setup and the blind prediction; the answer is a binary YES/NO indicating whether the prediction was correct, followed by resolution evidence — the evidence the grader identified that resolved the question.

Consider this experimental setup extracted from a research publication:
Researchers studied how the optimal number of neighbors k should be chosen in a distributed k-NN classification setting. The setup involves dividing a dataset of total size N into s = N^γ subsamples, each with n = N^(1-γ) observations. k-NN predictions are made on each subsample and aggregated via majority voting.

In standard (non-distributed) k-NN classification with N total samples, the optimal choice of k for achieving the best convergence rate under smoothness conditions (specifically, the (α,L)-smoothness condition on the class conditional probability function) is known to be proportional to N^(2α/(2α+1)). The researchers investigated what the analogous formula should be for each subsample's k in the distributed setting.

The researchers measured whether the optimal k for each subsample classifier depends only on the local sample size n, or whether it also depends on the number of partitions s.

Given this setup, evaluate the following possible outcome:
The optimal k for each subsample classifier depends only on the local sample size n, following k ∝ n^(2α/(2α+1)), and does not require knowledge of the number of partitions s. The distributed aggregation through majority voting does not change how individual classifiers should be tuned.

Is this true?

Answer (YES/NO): NO